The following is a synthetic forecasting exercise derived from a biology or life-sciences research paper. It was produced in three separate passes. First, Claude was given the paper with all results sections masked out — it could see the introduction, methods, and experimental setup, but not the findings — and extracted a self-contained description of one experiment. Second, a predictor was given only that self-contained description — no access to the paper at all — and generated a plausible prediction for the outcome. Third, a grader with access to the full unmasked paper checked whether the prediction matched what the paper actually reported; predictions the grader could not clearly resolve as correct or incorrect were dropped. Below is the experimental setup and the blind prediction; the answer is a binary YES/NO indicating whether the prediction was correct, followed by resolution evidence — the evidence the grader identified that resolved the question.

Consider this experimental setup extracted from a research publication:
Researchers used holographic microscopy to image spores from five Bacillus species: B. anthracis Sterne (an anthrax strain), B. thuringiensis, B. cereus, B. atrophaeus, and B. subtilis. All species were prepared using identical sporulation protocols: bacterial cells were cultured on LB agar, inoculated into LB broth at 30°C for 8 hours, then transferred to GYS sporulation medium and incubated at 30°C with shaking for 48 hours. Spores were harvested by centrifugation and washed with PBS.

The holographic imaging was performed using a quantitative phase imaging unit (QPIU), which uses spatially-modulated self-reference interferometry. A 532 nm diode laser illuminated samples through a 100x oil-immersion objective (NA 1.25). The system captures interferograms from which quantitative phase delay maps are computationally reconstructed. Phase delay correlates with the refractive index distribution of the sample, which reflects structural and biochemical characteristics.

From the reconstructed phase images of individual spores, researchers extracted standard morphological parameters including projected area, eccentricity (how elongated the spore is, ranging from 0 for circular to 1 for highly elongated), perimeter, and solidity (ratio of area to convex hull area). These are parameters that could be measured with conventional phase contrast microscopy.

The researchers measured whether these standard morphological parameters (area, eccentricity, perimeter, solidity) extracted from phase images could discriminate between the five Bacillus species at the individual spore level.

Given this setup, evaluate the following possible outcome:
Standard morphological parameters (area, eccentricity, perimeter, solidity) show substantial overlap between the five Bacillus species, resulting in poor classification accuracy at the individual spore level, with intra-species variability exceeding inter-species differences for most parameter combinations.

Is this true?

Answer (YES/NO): YES